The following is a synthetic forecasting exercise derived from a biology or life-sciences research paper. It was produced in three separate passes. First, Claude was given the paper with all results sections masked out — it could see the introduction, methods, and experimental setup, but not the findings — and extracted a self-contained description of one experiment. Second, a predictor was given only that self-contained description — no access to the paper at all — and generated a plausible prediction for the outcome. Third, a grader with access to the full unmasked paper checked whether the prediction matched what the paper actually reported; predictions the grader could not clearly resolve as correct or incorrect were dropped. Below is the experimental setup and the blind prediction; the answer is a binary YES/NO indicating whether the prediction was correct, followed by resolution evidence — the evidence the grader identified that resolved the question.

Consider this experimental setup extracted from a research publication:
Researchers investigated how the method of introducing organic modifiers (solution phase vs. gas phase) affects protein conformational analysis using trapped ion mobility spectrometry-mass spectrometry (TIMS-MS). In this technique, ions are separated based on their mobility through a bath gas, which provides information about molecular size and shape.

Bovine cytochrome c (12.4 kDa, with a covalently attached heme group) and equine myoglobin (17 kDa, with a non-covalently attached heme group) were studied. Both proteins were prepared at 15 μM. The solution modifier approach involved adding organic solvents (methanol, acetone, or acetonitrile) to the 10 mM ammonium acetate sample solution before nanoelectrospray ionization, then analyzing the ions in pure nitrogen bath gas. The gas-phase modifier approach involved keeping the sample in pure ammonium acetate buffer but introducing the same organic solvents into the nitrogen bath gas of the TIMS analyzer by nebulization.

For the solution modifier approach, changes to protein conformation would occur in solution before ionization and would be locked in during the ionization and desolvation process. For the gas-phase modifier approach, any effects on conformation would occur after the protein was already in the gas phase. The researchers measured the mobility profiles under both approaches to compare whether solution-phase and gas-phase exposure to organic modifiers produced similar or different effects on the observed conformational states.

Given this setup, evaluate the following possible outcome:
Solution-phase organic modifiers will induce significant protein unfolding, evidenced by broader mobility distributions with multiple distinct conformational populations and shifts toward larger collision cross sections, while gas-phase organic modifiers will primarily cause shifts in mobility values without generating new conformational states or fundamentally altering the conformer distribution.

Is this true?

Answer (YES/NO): NO